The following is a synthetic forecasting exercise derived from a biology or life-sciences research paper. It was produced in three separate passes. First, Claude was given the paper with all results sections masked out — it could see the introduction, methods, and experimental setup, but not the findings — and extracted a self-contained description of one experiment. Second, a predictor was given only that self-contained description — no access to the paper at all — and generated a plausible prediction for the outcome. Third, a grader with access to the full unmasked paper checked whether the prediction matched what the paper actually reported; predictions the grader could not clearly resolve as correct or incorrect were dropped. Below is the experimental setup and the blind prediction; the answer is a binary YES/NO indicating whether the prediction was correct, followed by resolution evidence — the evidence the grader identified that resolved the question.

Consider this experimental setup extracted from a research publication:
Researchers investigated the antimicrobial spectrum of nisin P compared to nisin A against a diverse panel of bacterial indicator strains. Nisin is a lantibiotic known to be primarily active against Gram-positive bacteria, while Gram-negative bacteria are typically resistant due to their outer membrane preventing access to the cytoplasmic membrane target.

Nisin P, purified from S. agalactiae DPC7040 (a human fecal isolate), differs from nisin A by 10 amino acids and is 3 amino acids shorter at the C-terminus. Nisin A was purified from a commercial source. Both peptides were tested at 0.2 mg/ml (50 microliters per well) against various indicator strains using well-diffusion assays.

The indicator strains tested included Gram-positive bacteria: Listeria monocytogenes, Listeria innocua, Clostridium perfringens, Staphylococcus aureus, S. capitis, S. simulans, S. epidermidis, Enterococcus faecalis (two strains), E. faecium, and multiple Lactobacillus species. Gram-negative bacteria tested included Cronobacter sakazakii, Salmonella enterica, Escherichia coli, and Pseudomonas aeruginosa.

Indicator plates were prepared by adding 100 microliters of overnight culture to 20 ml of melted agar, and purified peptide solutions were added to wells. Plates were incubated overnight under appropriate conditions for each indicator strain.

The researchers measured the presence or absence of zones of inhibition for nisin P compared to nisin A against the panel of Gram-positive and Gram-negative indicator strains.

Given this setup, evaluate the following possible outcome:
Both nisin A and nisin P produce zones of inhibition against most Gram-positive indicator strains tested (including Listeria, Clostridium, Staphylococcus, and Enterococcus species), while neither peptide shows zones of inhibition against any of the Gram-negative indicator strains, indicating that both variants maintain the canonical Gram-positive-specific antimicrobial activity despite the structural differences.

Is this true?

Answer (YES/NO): NO